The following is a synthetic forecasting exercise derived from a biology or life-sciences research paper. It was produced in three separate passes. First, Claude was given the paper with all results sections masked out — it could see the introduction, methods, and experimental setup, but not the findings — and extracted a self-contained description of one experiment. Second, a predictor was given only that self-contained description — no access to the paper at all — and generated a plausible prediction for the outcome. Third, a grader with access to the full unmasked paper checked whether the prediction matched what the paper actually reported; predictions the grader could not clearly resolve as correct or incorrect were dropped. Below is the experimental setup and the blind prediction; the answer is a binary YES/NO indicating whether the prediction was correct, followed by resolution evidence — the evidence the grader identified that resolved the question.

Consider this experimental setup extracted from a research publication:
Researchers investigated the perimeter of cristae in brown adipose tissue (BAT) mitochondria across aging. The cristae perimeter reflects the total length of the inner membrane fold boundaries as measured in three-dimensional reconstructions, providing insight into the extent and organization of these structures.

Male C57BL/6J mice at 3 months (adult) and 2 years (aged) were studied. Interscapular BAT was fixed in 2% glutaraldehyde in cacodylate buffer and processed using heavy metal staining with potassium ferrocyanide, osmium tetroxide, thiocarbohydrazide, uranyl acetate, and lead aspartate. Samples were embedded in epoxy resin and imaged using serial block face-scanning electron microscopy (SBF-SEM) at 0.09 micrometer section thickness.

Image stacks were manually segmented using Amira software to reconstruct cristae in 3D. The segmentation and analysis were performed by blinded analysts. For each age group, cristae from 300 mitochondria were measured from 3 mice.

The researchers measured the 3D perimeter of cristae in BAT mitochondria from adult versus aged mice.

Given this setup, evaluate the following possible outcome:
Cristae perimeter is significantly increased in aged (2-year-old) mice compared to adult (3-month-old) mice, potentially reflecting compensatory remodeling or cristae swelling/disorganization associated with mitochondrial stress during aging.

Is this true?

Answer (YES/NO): NO